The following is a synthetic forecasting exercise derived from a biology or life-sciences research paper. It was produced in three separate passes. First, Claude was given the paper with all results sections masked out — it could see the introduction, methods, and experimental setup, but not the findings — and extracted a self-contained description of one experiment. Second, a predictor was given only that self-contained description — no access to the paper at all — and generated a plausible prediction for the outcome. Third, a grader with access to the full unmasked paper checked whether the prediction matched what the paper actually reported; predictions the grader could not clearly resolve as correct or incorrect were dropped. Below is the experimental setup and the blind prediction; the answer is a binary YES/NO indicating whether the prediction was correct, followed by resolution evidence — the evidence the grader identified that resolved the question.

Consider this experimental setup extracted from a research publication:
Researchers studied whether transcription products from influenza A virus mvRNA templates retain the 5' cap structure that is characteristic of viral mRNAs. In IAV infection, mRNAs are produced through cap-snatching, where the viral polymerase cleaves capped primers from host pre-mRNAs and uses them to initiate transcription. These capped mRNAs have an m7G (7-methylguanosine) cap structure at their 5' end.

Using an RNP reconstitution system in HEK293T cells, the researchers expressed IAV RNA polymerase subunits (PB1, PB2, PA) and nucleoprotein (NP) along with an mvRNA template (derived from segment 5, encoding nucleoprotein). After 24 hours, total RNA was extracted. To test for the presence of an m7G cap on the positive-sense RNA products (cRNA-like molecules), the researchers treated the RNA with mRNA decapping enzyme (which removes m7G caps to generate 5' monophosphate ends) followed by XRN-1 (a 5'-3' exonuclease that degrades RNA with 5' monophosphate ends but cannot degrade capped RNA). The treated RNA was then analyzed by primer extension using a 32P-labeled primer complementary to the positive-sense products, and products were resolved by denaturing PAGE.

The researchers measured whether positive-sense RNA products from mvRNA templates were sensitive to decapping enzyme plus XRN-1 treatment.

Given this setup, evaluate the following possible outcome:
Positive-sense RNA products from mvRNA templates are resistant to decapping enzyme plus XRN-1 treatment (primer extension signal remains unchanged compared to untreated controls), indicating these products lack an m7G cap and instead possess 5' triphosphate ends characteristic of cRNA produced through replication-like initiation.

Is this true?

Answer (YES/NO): NO